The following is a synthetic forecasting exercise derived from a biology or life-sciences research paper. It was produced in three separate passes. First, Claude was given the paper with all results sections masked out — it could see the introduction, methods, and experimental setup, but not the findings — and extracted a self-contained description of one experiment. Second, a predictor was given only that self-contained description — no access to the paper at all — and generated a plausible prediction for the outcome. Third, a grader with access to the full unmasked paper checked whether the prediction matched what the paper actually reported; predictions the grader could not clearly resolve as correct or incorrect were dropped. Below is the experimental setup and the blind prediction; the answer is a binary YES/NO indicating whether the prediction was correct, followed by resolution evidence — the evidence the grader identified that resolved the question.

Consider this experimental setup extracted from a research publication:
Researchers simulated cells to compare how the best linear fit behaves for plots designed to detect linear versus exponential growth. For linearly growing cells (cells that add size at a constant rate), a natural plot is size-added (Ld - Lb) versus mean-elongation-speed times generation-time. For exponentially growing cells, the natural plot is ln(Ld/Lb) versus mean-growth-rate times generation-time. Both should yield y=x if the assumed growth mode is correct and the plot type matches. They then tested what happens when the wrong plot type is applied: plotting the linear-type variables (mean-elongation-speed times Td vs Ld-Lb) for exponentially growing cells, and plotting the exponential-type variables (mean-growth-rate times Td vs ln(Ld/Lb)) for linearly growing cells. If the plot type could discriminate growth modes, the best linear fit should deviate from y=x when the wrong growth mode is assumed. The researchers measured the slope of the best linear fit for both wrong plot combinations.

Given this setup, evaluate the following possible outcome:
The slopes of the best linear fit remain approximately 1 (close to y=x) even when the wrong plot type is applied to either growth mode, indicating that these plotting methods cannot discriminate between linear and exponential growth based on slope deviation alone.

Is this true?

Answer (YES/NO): NO